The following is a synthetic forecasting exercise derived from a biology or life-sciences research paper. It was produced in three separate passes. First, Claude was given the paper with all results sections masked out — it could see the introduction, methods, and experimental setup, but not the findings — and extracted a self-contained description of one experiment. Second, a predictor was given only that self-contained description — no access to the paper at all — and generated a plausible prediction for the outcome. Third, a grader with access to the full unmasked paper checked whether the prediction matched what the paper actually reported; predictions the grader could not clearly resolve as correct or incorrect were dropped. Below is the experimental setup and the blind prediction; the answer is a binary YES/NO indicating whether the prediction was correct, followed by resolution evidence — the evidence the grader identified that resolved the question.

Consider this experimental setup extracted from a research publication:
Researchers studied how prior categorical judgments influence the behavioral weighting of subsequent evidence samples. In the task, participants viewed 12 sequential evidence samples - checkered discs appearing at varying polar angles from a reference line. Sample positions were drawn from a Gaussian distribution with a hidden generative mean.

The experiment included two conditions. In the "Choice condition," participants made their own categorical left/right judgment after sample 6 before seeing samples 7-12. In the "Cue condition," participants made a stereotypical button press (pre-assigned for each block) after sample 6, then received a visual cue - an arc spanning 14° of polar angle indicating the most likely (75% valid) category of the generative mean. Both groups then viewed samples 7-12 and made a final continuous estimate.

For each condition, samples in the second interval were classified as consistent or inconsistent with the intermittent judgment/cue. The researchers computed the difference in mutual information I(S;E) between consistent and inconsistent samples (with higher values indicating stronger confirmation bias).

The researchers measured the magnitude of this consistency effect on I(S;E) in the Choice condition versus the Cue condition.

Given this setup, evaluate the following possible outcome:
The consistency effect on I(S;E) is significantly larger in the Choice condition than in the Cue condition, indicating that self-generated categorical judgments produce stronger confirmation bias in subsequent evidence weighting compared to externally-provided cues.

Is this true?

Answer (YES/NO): YES